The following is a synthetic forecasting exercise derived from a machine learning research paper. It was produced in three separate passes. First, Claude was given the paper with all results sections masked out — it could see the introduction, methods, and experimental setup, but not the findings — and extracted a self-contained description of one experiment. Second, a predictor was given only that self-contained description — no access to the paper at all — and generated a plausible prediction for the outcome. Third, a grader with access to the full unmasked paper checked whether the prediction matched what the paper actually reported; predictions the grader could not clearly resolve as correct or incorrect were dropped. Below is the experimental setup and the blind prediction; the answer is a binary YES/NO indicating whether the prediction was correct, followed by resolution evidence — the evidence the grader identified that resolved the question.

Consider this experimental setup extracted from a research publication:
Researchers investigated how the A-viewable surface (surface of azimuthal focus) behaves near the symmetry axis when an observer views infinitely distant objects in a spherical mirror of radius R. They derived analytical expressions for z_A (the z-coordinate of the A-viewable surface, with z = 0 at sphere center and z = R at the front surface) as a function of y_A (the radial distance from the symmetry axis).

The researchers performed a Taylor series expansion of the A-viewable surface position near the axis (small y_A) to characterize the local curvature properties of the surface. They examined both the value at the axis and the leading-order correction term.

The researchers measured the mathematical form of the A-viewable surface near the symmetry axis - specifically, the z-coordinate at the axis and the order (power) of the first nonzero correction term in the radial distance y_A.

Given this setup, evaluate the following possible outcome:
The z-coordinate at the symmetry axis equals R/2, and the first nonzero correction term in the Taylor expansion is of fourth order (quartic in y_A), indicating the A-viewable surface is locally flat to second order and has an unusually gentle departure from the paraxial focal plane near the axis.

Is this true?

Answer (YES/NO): NO